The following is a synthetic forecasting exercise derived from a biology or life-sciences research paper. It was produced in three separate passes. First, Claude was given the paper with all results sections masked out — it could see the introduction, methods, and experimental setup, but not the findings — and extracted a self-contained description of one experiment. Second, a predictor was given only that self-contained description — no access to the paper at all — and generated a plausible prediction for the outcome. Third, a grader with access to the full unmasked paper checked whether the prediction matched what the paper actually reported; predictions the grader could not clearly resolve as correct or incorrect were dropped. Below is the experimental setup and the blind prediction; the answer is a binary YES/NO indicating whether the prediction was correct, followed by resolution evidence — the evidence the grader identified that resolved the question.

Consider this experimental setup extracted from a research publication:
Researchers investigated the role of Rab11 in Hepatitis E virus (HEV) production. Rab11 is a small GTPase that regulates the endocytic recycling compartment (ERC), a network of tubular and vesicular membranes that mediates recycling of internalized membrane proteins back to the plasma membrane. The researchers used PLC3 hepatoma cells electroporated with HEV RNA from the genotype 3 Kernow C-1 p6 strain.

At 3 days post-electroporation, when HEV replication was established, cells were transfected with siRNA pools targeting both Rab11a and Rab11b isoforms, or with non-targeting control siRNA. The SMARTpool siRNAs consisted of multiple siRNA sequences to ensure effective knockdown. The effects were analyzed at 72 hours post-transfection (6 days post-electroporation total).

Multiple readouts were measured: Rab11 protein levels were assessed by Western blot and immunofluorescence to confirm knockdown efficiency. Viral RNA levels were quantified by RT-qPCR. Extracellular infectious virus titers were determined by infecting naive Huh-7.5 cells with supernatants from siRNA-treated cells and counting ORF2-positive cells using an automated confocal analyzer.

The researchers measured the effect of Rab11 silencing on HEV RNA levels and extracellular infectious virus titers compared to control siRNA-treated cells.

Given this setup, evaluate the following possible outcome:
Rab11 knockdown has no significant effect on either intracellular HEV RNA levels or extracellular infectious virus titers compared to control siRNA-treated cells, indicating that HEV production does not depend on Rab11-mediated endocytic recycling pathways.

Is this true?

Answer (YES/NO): NO